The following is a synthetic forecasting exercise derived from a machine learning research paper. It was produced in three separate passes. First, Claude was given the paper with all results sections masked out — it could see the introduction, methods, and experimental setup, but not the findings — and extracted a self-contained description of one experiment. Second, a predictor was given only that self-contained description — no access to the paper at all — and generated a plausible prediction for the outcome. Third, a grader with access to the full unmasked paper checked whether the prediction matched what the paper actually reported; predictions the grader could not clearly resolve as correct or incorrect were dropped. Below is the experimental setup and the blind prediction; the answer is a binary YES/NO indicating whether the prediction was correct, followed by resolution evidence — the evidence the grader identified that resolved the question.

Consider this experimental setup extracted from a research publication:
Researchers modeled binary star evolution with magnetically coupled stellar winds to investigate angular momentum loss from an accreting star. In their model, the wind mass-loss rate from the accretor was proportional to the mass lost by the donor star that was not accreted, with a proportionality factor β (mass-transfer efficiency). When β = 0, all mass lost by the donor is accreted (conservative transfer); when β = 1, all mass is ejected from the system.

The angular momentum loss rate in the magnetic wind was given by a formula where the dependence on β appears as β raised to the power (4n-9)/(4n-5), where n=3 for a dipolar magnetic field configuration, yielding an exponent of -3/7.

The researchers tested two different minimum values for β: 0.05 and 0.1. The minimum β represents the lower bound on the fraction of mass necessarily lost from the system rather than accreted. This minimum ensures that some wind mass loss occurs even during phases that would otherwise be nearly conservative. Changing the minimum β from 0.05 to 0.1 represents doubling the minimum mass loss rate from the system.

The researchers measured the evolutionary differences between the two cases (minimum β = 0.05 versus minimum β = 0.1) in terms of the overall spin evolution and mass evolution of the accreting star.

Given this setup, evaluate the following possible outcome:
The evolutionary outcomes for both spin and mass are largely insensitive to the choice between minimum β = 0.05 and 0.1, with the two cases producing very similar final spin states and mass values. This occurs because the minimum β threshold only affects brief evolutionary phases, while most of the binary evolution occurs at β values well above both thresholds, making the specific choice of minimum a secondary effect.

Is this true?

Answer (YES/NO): NO